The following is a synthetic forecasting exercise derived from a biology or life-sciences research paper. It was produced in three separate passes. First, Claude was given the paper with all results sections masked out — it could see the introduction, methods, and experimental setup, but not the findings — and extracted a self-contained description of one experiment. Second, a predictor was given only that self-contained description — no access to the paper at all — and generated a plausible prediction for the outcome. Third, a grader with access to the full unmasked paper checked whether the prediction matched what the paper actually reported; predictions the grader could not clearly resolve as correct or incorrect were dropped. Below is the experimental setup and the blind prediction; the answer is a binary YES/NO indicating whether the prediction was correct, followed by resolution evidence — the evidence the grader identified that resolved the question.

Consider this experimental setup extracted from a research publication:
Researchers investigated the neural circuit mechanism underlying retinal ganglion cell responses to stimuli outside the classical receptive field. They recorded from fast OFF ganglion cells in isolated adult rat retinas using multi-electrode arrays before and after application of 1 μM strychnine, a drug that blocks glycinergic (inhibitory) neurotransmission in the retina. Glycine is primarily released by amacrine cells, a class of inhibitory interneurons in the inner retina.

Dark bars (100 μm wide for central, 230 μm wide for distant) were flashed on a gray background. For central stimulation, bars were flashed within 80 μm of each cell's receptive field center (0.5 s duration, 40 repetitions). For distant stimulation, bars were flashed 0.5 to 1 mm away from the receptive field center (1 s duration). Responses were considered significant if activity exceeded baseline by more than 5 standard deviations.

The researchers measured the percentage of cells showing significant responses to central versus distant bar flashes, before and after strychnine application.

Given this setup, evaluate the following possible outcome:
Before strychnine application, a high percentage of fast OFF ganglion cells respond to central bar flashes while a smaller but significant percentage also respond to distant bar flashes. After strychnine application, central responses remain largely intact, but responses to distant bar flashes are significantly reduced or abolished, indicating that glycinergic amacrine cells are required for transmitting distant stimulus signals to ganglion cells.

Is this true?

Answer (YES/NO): YES